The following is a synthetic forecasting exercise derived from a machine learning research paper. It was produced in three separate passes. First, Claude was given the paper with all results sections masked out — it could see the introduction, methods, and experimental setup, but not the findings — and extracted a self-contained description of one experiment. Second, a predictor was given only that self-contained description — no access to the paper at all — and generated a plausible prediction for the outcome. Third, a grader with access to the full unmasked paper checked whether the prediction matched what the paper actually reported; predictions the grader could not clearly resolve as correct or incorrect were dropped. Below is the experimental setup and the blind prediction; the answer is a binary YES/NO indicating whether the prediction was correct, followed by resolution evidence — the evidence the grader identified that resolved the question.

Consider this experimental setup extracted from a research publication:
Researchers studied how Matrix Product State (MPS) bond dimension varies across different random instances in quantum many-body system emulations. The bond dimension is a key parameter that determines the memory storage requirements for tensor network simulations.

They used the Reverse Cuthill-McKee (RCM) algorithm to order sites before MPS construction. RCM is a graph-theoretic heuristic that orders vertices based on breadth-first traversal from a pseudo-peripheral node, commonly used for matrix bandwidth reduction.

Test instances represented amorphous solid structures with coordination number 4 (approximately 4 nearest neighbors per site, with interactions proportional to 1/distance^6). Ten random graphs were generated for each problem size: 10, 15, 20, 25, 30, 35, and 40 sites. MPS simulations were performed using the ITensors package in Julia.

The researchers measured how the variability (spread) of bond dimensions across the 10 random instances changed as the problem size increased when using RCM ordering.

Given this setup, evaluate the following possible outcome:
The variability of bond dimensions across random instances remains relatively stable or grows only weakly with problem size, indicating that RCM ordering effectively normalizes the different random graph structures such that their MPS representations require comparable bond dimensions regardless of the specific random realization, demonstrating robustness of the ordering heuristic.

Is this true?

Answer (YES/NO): NO